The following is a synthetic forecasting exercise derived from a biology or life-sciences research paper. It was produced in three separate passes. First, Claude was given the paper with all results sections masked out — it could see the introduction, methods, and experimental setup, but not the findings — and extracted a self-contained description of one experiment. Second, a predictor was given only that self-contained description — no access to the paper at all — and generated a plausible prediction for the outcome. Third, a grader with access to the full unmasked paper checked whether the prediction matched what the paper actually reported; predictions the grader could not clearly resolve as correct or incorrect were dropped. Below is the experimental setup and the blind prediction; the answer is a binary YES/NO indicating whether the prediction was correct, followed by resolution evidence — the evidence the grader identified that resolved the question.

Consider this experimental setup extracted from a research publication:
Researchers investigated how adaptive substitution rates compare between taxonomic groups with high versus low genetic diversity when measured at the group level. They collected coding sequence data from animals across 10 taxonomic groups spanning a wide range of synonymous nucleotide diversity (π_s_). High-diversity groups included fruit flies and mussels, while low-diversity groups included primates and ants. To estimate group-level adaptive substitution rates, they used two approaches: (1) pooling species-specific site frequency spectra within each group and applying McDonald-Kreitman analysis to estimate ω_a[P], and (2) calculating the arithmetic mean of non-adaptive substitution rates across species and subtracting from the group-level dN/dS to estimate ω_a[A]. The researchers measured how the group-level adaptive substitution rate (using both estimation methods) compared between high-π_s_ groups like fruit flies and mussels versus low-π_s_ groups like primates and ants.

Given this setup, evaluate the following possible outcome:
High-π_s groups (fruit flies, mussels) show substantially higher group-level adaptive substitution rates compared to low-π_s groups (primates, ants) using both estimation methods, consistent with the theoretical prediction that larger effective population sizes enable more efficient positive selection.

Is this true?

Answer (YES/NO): NO